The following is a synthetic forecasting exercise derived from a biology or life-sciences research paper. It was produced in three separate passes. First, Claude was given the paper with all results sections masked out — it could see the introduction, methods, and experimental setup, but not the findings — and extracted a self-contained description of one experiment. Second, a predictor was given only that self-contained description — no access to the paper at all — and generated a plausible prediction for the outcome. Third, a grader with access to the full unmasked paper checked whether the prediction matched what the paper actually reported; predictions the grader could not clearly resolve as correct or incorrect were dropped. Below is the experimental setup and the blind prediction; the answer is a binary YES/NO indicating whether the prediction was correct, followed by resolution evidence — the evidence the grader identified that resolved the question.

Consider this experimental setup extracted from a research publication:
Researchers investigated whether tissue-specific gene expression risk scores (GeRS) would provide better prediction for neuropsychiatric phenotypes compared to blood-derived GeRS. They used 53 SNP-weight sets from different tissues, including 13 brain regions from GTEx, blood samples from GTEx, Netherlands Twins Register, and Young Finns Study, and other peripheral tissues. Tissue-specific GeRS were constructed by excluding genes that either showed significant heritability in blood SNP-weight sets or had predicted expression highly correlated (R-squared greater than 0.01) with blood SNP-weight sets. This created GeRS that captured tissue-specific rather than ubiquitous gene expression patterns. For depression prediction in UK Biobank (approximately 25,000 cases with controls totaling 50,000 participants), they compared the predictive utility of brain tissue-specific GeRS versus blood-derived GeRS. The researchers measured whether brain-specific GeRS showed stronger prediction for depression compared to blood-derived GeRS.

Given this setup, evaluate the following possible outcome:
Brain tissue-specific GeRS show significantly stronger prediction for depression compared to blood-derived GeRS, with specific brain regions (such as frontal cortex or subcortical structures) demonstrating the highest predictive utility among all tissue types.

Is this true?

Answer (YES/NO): NO